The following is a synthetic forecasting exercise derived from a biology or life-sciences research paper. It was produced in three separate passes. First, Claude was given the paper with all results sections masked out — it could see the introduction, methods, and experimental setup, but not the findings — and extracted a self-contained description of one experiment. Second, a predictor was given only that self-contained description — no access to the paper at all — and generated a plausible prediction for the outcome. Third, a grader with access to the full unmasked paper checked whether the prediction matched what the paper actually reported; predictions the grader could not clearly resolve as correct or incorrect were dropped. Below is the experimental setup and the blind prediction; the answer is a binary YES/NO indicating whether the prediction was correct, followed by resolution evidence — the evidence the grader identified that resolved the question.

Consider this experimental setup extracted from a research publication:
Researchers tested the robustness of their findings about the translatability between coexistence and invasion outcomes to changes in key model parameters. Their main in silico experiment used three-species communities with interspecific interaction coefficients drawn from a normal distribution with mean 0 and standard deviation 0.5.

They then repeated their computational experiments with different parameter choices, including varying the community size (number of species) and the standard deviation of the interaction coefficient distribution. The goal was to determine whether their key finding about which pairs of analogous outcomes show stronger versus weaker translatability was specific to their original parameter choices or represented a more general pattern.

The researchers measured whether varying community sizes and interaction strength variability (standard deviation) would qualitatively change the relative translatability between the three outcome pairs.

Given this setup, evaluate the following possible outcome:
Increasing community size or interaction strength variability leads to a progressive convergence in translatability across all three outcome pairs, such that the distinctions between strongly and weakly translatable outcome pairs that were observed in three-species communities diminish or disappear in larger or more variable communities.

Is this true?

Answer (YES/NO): NO